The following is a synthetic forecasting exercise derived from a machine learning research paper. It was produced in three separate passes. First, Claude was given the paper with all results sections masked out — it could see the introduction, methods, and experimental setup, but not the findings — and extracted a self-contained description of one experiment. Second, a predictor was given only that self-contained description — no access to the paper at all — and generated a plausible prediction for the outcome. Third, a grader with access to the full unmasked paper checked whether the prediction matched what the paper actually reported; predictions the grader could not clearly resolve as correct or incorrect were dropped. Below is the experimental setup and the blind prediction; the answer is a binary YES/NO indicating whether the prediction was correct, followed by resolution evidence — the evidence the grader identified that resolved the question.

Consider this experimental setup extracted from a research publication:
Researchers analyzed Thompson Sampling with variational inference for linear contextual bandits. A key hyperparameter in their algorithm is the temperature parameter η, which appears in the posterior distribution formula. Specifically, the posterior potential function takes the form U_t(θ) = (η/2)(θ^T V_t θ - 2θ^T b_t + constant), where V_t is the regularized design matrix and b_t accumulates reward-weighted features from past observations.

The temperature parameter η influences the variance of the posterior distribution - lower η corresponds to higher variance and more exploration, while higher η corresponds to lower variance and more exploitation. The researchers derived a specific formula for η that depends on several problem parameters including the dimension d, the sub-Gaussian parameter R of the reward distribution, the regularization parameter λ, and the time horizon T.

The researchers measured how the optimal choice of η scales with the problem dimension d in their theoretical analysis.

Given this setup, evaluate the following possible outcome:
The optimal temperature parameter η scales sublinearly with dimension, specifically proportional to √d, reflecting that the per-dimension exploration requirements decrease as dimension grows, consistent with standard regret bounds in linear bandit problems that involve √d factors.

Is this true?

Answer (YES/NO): NO